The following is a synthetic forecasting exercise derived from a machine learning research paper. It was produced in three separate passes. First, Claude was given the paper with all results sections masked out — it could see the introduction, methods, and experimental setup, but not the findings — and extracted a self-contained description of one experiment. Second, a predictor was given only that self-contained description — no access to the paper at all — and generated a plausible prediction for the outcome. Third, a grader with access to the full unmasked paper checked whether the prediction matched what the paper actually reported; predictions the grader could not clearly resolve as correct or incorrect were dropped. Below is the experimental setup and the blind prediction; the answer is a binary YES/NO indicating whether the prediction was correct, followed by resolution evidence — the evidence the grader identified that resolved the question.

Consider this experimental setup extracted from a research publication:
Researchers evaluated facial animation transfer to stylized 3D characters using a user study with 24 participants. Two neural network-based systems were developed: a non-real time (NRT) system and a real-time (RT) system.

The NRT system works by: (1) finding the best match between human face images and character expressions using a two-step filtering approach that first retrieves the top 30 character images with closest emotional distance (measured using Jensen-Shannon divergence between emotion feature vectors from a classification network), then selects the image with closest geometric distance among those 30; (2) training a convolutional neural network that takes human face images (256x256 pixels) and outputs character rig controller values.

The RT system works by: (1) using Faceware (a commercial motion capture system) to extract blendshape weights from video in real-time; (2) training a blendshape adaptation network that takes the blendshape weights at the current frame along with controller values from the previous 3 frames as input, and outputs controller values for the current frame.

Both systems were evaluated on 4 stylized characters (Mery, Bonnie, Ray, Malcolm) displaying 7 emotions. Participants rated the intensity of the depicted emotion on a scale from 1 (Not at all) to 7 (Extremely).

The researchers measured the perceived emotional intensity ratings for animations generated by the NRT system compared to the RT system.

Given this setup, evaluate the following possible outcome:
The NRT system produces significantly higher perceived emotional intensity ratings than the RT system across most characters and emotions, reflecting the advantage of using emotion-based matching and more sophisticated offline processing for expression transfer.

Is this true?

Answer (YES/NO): NO